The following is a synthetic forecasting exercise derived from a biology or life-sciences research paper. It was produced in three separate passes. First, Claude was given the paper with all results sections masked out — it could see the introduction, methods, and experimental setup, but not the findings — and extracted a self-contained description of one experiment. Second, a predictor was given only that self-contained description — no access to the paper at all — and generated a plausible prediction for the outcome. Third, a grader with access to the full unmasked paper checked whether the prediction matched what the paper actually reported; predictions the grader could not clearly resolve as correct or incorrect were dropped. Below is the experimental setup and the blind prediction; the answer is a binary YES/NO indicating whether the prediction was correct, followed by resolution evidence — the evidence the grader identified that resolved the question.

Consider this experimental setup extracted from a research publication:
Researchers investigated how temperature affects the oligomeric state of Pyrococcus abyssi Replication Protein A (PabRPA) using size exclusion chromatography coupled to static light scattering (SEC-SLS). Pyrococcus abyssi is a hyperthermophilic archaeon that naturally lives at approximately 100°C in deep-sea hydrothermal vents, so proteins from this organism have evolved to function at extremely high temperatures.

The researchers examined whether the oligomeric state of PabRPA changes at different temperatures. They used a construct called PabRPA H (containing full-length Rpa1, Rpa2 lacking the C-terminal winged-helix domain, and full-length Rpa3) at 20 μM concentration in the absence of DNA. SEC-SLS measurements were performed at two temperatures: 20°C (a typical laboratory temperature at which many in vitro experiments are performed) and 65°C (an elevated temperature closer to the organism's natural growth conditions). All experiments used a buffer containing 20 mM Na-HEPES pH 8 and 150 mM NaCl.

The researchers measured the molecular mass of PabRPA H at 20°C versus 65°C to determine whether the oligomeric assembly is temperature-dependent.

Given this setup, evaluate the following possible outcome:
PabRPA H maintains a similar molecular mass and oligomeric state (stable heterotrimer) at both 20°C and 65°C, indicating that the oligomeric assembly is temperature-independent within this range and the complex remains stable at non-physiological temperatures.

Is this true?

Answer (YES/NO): NO